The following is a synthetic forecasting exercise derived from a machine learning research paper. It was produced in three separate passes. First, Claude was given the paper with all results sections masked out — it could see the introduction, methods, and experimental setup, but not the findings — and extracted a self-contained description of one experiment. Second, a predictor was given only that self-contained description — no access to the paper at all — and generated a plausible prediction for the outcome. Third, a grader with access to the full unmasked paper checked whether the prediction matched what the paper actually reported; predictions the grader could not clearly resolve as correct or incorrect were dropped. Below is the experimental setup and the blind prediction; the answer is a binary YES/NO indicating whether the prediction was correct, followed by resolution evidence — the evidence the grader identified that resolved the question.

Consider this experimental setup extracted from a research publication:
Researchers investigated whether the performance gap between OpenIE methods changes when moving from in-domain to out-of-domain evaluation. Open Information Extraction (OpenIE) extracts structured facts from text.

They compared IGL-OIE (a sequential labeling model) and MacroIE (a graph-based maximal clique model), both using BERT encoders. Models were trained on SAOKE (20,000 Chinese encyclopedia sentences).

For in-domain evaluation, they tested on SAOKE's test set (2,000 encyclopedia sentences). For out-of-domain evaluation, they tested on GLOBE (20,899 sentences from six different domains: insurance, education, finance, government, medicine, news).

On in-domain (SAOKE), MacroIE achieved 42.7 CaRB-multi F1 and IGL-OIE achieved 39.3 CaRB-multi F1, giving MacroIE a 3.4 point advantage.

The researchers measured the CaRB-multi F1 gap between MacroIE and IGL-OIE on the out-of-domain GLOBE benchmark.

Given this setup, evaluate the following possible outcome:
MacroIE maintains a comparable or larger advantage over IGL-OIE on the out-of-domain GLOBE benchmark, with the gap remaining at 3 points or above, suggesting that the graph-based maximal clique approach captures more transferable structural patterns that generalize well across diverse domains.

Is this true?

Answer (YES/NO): NO